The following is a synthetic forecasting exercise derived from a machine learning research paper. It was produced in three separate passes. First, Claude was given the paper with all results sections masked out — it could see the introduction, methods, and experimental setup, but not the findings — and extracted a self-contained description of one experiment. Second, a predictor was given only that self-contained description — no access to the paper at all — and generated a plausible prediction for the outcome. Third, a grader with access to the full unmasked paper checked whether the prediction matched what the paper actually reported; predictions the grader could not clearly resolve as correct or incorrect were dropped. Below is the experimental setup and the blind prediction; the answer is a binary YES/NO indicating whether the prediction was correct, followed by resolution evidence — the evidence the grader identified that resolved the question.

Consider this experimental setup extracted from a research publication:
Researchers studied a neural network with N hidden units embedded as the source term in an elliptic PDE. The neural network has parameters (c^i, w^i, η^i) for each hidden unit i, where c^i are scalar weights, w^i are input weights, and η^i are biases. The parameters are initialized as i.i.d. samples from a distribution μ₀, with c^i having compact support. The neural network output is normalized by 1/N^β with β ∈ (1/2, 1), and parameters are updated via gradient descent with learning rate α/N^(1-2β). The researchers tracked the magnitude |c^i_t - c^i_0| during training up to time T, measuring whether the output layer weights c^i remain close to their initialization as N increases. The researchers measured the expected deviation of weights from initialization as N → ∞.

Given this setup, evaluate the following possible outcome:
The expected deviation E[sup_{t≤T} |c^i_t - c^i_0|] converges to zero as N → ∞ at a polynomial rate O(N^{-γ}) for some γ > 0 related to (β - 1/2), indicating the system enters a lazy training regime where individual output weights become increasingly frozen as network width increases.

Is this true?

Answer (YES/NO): YES